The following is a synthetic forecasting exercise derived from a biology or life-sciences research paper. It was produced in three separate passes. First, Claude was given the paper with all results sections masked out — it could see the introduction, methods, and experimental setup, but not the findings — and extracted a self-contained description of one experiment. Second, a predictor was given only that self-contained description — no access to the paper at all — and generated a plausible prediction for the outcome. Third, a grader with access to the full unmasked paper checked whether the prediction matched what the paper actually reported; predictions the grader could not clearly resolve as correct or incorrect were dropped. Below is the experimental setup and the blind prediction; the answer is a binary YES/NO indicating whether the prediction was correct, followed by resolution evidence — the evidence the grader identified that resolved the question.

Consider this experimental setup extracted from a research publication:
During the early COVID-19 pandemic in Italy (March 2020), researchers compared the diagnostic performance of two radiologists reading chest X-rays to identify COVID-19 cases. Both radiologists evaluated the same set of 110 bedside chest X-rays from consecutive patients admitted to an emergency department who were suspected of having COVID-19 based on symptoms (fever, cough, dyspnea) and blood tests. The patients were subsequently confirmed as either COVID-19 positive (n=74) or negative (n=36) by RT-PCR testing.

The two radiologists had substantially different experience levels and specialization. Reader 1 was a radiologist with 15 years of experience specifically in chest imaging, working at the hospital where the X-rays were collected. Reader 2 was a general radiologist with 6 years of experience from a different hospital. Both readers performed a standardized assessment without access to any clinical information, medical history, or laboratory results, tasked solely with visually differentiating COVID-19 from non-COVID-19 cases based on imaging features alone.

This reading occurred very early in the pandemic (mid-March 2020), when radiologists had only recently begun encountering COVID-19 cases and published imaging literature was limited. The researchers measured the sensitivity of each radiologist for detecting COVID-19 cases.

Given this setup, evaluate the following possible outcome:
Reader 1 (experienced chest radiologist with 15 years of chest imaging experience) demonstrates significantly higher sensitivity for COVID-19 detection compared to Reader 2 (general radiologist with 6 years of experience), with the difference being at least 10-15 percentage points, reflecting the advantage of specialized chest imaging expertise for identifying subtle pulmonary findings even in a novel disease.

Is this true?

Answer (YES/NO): NO